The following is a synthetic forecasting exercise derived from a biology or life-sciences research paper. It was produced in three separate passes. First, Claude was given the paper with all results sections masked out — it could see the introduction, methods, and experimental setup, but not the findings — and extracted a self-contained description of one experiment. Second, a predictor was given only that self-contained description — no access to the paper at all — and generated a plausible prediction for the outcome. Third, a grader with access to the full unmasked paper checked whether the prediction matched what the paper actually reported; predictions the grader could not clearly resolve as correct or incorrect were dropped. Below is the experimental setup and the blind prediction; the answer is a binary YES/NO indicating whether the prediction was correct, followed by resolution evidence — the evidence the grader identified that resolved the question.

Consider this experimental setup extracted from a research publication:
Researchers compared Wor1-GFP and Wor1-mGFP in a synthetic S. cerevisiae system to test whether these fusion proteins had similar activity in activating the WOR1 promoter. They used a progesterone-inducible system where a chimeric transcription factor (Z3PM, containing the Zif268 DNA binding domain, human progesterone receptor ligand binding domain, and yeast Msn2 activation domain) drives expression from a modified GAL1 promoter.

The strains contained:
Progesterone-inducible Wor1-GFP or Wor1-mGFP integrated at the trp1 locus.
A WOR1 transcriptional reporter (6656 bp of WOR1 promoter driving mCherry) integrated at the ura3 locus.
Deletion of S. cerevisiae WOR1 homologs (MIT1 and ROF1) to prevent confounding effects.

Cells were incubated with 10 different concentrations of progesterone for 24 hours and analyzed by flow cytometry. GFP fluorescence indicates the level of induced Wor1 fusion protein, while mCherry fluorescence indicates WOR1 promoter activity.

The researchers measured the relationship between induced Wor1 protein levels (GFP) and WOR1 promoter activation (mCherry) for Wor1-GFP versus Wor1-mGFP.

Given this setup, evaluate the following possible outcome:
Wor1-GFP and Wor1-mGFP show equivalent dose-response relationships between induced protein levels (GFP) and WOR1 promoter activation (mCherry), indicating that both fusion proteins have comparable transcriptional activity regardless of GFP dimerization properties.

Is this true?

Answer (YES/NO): NO